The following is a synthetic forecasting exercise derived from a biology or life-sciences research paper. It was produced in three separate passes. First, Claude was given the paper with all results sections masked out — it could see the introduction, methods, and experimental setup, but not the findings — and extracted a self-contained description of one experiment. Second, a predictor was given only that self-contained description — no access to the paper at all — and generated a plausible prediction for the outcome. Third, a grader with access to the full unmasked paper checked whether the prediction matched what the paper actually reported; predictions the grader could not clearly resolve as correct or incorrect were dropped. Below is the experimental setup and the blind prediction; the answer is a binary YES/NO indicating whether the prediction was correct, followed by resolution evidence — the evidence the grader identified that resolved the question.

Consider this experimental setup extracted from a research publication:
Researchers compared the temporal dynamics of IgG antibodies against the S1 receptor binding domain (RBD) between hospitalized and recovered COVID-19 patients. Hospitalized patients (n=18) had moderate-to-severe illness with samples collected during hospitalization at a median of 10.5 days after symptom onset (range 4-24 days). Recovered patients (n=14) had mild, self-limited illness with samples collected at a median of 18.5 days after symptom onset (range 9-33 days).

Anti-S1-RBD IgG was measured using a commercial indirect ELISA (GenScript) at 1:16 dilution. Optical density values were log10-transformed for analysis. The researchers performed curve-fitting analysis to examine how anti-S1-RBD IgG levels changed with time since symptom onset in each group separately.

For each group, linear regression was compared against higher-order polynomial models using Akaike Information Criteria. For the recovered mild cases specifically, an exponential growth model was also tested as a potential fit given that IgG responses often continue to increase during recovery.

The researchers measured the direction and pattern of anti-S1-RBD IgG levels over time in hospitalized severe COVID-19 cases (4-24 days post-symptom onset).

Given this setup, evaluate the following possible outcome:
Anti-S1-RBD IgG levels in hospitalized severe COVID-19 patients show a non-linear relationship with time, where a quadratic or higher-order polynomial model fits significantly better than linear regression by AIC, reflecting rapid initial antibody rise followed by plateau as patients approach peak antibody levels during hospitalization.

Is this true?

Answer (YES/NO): NO